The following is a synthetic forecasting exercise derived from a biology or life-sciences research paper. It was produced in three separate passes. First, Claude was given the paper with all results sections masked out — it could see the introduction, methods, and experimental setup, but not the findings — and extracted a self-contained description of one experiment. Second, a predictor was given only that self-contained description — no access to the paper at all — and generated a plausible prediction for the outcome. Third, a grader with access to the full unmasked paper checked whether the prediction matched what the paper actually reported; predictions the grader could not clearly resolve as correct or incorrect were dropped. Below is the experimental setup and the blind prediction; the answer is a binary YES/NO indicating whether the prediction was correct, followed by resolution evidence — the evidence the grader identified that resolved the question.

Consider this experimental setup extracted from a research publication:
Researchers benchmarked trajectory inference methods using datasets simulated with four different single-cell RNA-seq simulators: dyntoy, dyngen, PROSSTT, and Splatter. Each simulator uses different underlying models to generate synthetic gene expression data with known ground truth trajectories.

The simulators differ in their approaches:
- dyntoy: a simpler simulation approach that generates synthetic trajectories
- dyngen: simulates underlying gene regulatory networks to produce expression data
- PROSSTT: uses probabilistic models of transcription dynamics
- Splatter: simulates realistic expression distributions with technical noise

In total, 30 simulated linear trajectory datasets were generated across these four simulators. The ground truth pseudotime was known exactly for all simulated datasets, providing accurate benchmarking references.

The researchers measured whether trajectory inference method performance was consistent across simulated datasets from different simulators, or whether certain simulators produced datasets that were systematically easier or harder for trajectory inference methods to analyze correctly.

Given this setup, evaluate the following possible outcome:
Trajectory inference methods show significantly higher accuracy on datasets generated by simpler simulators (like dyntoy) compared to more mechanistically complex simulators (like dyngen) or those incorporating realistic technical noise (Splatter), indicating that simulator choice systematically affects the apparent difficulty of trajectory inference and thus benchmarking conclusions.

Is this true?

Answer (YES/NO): NO